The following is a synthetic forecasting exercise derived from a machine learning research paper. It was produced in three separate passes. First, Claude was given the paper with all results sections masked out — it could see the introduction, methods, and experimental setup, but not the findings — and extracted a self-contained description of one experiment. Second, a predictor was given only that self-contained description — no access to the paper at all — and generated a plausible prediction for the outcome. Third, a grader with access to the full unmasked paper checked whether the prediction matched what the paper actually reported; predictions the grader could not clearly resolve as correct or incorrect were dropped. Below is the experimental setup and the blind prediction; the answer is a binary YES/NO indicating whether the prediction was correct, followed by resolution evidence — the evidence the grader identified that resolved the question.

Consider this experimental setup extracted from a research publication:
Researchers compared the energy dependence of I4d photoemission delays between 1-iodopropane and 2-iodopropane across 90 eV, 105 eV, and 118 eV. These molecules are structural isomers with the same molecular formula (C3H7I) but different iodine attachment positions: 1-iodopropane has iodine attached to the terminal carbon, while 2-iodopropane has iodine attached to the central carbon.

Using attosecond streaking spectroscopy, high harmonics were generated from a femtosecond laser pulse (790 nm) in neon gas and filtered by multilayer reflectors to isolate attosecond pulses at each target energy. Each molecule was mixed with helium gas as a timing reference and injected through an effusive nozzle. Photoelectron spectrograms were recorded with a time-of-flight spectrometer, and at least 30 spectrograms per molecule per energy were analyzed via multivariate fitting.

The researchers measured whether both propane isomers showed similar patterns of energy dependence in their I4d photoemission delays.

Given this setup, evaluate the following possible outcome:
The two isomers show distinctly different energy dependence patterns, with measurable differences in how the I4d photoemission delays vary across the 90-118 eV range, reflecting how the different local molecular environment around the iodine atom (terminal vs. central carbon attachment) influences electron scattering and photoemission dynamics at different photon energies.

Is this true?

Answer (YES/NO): YES